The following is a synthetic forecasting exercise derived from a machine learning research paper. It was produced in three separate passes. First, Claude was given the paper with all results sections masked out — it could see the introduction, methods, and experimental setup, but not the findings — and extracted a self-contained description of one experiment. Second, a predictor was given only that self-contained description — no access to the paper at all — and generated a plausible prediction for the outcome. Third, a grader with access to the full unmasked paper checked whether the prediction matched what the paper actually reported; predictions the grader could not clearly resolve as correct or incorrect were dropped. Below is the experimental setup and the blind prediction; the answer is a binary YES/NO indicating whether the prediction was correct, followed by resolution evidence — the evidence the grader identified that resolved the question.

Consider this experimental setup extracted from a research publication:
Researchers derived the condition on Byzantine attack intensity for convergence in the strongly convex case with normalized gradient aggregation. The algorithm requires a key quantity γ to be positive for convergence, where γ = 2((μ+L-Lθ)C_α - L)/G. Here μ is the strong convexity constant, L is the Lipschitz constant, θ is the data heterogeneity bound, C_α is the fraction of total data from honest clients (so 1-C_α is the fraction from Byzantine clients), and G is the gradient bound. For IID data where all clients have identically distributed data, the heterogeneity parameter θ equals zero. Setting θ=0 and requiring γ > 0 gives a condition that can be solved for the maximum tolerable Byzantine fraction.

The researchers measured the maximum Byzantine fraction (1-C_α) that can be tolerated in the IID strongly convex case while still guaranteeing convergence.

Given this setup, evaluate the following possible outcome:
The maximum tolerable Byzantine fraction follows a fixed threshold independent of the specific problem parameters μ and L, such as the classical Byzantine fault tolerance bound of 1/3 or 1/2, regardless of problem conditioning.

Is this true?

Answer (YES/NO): NO